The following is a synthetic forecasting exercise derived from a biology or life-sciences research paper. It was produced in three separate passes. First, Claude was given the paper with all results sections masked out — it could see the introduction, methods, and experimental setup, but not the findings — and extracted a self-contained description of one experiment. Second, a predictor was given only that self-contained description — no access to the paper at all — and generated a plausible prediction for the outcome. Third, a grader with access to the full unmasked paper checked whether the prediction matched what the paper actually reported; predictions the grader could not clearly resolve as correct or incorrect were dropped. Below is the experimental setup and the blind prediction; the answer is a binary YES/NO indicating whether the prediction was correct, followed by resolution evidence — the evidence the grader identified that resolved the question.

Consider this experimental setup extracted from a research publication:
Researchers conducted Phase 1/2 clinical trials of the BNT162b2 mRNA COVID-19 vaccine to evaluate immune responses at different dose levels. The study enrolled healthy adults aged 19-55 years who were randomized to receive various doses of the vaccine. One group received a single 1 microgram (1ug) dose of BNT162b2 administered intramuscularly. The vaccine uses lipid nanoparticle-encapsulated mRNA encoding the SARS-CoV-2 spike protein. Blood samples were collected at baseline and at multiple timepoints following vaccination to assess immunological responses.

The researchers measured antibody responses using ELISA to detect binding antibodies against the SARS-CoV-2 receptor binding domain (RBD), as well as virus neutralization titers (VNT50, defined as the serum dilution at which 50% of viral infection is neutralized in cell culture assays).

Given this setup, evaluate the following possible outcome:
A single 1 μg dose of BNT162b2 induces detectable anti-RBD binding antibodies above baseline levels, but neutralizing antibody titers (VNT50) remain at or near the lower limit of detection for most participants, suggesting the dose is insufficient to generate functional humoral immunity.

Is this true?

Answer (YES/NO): NO